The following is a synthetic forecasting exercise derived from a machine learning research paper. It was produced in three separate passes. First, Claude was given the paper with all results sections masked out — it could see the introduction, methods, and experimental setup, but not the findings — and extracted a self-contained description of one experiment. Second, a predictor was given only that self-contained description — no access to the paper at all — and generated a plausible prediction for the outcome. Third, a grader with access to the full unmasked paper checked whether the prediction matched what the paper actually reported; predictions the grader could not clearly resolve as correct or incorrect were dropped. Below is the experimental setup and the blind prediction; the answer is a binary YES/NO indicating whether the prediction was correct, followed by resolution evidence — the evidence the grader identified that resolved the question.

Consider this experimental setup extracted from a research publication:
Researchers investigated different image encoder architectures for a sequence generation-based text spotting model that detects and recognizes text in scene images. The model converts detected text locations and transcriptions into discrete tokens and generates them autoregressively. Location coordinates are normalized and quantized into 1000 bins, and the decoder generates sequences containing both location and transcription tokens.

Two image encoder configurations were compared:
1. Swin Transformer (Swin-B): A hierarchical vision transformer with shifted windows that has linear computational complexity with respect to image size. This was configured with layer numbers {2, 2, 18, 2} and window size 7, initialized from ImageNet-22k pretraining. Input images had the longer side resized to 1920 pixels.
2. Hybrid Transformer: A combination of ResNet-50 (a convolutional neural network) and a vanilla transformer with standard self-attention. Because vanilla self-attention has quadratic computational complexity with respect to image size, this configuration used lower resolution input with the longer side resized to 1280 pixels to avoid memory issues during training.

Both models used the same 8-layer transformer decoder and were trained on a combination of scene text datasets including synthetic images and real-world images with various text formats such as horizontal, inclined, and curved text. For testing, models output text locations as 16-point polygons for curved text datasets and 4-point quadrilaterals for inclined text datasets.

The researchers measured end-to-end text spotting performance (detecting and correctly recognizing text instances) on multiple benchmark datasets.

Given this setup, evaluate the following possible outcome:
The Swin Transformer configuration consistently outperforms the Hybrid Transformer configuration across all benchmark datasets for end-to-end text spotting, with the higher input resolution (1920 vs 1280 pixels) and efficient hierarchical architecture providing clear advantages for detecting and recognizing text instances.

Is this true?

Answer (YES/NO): YES